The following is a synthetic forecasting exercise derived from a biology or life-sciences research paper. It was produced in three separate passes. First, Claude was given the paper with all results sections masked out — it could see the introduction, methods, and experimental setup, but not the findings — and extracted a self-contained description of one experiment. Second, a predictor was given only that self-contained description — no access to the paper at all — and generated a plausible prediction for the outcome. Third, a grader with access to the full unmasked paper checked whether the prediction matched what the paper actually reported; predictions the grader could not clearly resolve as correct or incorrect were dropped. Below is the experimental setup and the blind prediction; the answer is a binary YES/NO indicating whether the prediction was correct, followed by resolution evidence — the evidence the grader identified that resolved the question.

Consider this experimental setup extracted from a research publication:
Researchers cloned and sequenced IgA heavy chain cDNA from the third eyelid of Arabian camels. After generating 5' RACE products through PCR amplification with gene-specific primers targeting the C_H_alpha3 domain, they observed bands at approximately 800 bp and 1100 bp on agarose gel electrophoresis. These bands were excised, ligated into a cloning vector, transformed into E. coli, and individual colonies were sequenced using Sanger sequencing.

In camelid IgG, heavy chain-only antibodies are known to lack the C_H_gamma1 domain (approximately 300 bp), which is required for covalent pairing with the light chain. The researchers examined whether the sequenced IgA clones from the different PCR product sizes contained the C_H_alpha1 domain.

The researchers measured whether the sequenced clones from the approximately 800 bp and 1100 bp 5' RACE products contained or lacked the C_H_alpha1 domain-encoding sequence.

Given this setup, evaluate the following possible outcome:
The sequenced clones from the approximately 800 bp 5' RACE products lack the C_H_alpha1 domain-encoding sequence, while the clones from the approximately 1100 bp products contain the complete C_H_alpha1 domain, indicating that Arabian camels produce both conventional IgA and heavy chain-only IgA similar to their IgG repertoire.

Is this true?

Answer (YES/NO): YES